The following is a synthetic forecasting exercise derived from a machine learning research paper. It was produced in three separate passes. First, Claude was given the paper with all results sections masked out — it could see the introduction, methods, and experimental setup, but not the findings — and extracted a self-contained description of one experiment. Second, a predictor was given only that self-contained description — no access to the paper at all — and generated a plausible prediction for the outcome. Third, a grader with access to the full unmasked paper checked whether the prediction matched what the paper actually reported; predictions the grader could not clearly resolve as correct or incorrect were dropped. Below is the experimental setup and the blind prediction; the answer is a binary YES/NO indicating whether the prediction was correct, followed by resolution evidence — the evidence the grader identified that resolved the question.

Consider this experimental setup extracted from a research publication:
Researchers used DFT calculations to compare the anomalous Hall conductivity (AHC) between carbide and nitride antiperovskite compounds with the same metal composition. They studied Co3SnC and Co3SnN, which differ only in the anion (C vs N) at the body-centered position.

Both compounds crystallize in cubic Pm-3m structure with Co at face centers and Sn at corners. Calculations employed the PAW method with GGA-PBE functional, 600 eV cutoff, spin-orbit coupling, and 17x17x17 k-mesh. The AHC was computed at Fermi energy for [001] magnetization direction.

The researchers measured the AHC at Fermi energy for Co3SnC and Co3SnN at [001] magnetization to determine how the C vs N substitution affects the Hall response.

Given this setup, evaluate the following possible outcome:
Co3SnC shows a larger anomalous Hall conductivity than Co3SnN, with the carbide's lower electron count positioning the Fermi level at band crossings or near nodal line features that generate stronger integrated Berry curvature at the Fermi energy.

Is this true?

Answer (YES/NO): YES